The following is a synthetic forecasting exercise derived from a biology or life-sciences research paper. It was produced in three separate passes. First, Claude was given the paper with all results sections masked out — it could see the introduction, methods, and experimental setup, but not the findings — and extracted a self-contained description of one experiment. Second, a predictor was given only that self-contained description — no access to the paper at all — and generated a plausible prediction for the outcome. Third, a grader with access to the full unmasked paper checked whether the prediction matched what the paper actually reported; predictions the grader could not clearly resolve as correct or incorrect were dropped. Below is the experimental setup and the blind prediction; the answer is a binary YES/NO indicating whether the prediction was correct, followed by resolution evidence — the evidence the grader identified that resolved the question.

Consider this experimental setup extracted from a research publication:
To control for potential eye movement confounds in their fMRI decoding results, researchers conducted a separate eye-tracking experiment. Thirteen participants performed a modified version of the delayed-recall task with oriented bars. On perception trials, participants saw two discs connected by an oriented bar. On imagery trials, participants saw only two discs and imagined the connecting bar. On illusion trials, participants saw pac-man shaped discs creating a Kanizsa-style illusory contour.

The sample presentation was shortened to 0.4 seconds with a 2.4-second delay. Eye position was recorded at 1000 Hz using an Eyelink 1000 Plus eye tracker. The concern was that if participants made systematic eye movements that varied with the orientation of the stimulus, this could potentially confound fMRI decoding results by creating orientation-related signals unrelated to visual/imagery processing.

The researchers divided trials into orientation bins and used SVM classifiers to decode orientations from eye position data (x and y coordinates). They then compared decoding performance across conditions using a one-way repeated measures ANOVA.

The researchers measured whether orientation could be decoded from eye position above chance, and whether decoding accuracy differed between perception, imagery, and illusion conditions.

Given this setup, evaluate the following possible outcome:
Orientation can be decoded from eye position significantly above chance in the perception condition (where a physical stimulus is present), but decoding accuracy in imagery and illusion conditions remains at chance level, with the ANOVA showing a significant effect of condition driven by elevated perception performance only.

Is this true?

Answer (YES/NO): NO